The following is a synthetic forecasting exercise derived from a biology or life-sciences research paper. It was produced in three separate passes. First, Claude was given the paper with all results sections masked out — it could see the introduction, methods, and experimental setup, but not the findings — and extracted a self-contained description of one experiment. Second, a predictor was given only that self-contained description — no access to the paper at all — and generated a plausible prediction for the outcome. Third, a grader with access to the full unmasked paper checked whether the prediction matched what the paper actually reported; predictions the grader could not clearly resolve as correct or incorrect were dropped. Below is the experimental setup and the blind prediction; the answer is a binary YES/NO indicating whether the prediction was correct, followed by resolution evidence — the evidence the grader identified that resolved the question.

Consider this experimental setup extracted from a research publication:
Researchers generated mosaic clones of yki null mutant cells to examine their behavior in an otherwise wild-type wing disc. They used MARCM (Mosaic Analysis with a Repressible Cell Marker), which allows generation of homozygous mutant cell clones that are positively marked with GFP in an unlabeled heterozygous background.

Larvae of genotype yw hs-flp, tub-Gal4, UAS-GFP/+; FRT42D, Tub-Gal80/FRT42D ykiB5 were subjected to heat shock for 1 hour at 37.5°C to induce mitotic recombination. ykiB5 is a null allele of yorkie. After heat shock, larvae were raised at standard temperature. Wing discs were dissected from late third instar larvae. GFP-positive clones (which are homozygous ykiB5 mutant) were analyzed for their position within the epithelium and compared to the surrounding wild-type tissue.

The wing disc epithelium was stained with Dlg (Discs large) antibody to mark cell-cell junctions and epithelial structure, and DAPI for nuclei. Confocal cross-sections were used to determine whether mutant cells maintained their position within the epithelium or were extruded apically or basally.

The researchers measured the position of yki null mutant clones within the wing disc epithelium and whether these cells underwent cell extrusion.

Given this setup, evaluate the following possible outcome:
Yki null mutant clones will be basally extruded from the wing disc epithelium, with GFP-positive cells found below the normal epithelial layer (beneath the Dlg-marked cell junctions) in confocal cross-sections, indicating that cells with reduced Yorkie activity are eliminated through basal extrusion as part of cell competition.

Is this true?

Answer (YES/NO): NO